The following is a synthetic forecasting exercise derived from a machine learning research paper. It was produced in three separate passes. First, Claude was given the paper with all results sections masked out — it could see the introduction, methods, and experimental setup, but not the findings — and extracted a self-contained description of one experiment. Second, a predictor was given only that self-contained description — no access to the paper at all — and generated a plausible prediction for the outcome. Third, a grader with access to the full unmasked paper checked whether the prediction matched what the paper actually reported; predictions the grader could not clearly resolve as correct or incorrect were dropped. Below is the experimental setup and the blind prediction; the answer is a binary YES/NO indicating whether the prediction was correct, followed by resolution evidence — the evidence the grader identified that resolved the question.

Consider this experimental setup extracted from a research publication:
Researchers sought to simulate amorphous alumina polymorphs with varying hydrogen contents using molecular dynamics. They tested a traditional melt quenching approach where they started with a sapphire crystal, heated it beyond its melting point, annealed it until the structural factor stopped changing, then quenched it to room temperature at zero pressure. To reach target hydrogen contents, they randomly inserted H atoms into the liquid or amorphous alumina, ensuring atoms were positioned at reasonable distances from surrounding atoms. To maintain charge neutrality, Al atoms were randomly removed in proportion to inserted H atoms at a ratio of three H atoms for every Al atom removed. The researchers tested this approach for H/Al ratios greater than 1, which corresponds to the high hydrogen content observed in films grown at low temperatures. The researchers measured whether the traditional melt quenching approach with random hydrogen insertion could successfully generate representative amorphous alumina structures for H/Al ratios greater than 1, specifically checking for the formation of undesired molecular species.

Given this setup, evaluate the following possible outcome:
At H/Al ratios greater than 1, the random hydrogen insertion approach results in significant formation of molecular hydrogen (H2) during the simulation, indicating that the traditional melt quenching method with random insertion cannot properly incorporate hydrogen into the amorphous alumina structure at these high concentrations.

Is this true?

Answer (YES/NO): YES